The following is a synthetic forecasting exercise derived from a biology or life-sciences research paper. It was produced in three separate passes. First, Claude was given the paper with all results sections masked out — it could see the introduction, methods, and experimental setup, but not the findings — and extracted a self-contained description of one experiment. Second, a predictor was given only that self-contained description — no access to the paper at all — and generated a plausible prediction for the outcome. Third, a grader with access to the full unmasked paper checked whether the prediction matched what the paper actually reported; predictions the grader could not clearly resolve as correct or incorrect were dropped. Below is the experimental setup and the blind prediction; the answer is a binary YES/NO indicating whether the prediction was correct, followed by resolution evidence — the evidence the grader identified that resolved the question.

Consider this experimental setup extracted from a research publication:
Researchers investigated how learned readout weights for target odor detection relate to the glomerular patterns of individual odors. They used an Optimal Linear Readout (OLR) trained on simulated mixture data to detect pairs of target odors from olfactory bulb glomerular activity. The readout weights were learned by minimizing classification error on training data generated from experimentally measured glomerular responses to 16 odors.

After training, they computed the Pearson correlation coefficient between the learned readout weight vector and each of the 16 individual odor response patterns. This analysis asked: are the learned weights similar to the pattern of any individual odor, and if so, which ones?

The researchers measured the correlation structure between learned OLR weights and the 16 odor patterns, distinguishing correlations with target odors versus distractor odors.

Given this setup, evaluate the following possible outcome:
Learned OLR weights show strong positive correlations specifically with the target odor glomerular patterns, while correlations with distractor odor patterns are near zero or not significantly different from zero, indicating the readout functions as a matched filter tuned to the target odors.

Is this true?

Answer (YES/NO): YES